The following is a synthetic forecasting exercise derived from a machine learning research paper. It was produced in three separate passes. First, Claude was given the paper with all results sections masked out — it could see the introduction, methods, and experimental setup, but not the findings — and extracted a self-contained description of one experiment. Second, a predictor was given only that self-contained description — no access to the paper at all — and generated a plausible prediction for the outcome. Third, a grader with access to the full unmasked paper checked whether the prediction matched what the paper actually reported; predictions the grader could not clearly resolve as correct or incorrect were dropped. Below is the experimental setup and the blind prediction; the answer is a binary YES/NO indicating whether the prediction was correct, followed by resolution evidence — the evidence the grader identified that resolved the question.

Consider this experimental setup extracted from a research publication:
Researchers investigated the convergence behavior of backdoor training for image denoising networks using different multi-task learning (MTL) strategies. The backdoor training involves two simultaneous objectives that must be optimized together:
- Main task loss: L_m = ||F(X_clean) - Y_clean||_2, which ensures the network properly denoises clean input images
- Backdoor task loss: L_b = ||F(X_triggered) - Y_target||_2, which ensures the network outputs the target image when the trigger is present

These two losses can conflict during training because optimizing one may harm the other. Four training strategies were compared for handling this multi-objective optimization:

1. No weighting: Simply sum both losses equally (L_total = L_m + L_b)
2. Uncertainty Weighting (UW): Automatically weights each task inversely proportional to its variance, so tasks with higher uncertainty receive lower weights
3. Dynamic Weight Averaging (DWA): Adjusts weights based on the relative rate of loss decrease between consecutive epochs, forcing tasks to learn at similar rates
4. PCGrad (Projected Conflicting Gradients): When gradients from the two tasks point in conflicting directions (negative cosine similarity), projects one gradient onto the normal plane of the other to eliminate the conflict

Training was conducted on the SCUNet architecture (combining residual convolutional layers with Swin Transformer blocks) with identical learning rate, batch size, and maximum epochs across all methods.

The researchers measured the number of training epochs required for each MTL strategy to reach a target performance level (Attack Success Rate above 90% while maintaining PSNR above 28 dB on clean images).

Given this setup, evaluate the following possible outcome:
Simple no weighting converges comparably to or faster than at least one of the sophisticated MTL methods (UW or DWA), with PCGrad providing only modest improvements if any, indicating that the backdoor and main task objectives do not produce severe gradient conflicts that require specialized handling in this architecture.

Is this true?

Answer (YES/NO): NO